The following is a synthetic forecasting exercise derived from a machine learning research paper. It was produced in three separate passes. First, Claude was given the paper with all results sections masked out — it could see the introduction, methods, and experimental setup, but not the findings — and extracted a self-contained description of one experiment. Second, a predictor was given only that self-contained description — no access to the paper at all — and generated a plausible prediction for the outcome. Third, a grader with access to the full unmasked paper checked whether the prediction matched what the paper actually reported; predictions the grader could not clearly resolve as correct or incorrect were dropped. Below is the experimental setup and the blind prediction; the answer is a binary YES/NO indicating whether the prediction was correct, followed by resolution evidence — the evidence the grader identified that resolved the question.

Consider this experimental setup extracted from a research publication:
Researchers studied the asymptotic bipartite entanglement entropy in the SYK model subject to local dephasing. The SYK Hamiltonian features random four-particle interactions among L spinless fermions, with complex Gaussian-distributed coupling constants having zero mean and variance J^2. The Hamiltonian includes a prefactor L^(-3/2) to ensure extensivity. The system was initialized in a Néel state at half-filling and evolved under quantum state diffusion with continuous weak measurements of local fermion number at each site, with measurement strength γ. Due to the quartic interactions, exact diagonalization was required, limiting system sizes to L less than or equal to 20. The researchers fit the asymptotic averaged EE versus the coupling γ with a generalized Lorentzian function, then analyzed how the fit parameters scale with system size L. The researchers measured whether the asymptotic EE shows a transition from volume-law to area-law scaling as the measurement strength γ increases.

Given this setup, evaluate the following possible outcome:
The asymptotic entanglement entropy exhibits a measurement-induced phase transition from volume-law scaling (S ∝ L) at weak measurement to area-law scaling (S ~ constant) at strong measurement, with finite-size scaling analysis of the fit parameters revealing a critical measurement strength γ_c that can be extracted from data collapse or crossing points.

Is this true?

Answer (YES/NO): NO